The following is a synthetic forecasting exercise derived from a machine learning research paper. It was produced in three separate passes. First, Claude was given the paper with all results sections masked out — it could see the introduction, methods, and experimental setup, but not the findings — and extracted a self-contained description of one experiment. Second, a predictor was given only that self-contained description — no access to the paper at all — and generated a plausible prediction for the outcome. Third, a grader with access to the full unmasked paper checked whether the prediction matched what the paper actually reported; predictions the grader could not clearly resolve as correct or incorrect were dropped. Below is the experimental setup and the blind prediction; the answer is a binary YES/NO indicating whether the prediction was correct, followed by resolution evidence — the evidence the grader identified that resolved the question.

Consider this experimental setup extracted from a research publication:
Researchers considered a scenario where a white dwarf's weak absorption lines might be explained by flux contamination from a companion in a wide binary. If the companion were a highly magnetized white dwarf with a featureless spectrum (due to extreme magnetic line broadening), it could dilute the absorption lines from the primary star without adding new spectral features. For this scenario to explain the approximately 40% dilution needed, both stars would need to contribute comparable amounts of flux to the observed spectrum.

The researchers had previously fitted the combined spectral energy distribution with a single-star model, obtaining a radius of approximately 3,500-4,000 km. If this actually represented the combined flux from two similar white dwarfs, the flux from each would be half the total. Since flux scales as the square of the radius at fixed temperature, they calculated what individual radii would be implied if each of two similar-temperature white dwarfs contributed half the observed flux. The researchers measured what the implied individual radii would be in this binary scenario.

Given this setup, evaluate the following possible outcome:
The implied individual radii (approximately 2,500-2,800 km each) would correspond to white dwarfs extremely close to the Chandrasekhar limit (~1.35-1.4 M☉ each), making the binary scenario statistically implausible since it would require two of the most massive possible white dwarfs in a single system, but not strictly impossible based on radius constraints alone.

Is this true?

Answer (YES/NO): NO